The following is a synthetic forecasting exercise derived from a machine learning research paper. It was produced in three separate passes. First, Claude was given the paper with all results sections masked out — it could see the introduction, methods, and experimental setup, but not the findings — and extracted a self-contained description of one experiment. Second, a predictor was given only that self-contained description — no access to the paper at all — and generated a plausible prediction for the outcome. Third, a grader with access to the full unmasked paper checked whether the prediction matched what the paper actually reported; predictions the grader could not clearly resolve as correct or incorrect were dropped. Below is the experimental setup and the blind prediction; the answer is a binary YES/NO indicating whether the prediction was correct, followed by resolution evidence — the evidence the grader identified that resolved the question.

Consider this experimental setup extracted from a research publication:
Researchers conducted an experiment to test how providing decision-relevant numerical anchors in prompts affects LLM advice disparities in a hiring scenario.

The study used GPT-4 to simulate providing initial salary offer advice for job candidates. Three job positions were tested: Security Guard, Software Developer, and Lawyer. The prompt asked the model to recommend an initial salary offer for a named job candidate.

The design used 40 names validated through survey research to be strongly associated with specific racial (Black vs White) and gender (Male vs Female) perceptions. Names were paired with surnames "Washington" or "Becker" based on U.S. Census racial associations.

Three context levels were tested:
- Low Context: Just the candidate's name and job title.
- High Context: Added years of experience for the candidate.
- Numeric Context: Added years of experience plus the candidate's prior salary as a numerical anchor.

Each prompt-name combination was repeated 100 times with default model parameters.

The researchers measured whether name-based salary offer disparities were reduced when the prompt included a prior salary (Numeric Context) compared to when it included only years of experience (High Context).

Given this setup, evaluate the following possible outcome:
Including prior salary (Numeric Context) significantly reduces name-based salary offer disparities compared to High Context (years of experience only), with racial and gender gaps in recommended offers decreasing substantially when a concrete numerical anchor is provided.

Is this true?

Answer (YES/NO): YES